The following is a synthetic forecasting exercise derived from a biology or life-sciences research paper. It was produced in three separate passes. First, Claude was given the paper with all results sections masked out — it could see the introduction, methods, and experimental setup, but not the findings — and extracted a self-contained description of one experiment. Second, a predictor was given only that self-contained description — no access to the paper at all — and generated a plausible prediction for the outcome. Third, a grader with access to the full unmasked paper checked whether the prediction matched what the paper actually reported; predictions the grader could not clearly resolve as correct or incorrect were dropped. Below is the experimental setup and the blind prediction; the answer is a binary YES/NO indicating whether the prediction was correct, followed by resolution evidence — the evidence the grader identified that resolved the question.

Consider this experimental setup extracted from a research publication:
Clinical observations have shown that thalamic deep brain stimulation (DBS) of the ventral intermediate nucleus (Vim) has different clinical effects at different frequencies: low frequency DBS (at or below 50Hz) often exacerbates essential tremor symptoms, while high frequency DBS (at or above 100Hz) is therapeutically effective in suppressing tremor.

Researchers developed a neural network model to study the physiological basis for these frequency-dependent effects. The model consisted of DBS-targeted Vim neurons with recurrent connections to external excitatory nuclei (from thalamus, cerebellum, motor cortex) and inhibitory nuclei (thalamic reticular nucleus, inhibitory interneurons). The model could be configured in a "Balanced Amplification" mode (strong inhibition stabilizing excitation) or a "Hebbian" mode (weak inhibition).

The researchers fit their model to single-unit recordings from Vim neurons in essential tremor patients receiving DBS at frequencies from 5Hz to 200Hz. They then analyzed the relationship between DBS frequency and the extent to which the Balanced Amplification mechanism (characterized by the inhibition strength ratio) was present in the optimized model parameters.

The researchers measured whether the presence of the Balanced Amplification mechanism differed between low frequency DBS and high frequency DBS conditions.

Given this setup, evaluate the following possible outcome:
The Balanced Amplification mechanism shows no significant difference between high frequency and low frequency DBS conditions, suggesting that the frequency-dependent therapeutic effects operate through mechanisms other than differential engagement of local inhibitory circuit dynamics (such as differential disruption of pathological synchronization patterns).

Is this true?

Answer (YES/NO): NO